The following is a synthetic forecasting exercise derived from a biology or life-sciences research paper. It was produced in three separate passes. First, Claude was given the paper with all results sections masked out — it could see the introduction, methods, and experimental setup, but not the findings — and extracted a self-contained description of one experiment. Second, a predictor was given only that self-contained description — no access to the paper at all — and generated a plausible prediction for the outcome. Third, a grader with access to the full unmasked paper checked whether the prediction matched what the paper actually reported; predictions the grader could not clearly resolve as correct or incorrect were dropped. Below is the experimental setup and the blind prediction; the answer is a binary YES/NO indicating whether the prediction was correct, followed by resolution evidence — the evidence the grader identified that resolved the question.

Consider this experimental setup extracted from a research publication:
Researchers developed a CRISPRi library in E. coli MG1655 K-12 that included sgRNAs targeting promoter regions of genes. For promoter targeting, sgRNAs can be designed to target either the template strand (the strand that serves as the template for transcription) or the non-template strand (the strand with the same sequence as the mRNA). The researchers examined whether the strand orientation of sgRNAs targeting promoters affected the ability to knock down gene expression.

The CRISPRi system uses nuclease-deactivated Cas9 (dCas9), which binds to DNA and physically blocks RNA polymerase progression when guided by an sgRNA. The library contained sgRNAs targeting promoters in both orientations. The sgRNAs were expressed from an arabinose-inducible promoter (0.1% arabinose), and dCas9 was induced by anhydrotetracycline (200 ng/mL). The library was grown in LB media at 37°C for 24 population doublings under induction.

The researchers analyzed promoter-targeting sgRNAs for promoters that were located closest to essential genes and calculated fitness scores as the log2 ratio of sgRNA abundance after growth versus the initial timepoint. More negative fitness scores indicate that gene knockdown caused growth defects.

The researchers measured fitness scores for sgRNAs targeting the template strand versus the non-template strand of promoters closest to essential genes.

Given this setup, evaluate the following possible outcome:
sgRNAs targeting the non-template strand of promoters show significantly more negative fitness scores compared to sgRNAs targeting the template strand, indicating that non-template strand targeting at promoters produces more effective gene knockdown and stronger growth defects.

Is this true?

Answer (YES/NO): YES